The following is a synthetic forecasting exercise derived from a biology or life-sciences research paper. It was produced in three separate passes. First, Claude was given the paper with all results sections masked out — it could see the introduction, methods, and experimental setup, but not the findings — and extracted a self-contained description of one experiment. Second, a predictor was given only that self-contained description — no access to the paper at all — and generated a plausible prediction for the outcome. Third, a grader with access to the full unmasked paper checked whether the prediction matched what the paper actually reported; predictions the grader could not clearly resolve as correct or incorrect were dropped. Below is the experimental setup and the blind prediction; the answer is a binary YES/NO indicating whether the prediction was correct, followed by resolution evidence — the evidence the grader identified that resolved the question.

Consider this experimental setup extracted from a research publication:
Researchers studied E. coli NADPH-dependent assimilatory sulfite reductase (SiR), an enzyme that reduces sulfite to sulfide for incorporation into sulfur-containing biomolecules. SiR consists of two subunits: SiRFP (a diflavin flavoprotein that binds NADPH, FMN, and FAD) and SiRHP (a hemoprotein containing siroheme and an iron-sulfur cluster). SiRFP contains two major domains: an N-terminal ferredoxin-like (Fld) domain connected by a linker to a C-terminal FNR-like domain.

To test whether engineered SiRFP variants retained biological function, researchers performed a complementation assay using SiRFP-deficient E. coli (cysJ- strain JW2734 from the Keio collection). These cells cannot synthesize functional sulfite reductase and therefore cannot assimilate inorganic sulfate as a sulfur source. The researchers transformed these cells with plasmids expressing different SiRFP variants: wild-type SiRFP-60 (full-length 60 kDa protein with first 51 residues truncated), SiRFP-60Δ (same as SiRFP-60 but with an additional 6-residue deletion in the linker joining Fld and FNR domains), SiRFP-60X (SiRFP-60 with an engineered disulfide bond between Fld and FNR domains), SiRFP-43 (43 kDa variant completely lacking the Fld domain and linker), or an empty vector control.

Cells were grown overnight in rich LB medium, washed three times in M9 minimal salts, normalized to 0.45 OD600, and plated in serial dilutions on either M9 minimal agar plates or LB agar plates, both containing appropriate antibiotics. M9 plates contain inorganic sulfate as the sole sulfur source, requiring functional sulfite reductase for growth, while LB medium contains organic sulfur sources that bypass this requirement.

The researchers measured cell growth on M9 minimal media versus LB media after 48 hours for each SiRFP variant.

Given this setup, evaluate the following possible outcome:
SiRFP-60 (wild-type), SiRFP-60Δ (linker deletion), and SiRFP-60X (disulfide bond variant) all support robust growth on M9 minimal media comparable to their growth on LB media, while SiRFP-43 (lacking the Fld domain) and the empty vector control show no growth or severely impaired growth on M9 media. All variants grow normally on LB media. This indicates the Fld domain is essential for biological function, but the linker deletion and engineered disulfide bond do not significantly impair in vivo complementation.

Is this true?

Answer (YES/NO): NO